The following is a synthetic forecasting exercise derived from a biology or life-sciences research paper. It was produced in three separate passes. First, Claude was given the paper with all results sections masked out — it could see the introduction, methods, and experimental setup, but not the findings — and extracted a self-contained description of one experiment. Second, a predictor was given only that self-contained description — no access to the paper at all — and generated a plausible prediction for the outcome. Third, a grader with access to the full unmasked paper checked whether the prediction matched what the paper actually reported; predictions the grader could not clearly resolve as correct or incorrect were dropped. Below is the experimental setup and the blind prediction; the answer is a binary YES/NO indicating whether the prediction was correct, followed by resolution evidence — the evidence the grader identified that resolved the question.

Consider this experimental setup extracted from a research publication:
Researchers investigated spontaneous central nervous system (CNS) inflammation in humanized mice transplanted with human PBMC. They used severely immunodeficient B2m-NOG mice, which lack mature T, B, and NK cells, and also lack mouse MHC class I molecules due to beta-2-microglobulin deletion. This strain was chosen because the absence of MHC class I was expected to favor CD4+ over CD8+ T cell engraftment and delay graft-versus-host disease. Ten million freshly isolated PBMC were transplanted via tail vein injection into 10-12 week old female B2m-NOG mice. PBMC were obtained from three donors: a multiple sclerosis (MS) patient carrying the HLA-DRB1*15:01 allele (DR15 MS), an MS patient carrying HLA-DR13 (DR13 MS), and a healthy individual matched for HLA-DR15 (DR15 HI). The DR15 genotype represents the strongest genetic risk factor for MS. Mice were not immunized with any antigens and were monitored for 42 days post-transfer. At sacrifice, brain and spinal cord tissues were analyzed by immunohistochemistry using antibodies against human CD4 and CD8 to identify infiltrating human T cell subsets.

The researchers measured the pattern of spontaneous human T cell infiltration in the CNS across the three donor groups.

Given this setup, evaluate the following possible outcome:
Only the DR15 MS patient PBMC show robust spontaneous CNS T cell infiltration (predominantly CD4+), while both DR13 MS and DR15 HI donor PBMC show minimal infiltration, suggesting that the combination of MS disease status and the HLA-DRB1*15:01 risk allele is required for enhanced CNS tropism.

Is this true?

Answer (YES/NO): NO